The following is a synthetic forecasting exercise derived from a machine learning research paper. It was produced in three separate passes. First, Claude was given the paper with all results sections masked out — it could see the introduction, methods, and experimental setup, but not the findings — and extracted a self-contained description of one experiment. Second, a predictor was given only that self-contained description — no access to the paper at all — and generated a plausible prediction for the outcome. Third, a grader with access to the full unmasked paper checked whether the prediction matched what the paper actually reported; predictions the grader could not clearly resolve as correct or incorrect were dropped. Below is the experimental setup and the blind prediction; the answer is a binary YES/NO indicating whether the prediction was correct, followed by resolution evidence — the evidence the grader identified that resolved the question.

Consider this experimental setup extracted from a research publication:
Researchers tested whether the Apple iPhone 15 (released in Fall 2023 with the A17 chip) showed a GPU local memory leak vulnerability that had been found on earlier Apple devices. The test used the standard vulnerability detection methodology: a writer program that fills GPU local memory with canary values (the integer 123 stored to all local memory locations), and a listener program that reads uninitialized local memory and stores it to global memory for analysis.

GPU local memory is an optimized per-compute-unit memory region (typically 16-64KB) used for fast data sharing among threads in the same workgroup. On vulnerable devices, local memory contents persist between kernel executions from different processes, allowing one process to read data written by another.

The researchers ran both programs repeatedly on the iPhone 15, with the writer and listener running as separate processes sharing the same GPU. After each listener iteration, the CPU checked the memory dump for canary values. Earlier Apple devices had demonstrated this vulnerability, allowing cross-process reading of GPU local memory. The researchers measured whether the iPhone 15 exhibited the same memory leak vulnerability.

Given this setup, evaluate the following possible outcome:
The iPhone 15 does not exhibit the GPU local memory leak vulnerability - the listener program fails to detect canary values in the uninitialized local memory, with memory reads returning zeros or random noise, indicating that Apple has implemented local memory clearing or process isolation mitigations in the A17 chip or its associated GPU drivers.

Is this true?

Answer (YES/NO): YES